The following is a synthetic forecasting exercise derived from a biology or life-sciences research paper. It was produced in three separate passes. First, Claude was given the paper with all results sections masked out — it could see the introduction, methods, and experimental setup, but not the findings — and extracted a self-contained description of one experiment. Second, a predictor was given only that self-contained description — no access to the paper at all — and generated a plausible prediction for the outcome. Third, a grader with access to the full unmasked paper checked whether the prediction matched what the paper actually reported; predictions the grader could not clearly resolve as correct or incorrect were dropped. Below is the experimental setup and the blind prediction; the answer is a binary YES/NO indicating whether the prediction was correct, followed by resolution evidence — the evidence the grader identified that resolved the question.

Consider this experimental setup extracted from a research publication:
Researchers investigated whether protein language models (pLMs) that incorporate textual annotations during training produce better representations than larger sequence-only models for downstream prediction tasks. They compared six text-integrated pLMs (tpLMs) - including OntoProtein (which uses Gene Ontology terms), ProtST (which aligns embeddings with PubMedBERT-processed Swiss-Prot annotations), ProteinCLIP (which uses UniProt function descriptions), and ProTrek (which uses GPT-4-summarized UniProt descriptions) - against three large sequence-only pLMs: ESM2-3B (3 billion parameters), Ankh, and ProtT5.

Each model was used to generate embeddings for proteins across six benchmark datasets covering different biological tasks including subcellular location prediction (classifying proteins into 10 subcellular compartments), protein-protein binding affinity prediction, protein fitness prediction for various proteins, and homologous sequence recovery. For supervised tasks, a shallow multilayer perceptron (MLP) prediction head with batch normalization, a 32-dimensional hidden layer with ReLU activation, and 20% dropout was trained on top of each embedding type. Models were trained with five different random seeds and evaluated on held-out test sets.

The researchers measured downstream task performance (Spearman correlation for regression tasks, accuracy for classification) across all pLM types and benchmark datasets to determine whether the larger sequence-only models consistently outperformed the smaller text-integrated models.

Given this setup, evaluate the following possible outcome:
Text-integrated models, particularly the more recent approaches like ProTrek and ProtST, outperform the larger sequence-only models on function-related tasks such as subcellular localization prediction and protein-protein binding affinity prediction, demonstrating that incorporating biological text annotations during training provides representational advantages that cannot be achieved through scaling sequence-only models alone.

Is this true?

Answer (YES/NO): NO